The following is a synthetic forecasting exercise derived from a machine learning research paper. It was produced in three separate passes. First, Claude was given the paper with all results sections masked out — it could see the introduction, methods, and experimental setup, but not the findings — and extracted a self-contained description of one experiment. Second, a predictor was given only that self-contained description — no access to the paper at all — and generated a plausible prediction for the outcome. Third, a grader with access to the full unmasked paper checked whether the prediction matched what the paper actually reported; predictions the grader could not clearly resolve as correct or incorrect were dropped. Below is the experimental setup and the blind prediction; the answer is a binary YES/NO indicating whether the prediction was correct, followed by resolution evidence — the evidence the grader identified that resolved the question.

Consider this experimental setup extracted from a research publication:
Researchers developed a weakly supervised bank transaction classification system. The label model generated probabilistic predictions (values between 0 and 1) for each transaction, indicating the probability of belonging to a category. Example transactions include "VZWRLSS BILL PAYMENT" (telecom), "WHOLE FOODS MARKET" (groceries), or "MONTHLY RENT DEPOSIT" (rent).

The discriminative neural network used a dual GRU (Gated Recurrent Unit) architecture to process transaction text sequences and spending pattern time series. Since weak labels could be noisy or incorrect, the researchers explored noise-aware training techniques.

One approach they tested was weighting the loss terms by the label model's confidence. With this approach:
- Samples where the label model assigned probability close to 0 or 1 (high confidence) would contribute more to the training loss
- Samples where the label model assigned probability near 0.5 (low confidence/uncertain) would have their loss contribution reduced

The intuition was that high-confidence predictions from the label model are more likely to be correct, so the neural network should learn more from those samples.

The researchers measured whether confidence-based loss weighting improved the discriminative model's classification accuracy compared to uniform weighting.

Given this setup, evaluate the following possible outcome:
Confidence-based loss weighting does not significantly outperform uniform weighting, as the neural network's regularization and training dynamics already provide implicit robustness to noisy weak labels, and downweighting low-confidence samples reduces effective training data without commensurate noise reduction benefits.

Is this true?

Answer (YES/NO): YES